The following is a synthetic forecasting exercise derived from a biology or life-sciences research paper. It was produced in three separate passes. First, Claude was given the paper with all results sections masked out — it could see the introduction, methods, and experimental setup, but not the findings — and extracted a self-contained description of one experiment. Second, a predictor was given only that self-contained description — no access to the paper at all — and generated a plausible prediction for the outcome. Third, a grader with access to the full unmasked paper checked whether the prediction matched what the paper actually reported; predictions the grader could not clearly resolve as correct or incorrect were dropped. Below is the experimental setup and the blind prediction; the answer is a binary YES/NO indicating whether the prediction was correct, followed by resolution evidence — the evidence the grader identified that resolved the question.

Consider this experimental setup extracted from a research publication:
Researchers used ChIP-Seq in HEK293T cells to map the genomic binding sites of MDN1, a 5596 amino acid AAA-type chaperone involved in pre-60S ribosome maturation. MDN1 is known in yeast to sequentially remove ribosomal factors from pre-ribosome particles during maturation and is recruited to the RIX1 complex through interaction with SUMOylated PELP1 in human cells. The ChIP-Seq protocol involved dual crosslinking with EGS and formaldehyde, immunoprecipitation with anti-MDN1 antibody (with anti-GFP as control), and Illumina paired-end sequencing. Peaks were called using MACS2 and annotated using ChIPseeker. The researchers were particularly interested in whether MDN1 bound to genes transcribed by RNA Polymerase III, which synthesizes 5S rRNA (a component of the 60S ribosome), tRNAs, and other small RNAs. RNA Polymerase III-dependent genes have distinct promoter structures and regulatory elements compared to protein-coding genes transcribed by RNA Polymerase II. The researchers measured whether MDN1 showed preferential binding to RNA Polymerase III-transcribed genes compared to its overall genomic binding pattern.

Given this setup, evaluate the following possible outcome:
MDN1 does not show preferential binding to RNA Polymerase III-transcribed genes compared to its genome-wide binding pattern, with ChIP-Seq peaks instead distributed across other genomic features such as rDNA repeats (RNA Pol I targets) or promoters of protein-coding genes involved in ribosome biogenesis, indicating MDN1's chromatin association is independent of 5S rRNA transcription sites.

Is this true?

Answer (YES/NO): NO